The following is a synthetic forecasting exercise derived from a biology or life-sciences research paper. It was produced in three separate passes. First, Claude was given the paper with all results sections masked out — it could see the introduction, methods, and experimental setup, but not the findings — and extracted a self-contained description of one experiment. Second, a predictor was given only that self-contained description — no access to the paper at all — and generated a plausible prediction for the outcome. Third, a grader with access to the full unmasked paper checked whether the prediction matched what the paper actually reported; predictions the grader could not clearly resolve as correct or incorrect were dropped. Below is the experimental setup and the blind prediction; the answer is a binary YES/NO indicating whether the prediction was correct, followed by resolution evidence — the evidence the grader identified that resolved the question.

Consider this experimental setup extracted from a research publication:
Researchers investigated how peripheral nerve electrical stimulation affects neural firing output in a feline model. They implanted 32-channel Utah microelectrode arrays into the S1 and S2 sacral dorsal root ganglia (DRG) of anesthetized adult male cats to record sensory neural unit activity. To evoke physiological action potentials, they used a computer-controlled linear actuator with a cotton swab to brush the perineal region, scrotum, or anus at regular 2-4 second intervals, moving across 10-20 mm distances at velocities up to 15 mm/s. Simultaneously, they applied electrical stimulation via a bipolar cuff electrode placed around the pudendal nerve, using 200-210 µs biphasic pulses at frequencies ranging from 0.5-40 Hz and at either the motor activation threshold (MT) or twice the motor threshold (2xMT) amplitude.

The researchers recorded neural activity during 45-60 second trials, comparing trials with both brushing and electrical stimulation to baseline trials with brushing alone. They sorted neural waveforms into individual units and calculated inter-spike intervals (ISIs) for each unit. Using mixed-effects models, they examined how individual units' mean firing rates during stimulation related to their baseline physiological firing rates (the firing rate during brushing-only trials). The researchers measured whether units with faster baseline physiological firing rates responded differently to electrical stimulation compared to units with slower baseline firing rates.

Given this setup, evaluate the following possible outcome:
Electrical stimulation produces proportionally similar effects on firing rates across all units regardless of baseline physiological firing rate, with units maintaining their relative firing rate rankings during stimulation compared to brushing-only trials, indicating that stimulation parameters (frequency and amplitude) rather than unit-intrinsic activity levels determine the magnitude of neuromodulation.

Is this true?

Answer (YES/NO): NO